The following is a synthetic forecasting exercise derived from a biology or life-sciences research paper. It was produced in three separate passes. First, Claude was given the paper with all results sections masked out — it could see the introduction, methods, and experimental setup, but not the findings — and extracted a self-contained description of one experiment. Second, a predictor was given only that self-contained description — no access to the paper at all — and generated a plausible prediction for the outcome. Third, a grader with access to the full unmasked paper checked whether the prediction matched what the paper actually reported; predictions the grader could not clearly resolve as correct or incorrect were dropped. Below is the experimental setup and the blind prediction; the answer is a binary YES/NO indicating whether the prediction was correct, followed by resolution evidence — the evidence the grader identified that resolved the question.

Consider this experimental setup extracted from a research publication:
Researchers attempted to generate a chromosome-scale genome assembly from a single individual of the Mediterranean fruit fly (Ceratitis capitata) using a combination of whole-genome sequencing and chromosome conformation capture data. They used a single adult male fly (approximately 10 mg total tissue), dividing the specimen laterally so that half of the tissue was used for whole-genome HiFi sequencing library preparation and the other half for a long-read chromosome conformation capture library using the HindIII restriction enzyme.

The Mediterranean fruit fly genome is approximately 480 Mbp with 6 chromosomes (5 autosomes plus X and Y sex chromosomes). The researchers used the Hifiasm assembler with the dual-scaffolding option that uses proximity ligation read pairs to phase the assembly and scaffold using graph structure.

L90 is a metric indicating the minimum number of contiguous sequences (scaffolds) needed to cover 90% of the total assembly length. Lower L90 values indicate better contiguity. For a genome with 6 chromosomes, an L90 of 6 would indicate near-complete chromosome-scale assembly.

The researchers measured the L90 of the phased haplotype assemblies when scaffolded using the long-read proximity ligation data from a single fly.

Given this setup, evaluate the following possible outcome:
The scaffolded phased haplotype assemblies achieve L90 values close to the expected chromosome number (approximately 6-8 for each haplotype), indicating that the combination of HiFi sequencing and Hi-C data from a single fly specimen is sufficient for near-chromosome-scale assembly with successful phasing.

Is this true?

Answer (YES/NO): YES